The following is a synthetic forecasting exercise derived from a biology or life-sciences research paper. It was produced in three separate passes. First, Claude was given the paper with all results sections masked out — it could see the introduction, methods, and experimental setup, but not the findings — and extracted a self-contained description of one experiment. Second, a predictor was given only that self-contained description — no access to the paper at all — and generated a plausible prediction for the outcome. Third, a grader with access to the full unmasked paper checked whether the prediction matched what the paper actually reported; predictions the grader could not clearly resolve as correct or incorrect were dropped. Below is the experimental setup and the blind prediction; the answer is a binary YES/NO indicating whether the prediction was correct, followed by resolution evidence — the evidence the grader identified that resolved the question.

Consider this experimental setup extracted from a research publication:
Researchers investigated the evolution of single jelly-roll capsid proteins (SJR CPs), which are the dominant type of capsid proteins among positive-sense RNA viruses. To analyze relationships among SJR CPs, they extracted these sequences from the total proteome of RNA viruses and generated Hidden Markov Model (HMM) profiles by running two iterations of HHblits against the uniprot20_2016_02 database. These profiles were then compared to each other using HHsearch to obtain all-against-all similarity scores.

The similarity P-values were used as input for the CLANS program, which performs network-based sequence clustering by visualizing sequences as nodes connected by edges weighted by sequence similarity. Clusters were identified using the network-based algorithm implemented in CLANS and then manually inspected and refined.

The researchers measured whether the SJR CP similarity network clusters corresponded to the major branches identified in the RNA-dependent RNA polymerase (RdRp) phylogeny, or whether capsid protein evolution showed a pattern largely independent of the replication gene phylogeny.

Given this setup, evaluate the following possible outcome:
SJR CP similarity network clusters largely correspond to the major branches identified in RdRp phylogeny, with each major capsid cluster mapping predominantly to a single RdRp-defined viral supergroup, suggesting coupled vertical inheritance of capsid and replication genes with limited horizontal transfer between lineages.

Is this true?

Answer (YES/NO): NO